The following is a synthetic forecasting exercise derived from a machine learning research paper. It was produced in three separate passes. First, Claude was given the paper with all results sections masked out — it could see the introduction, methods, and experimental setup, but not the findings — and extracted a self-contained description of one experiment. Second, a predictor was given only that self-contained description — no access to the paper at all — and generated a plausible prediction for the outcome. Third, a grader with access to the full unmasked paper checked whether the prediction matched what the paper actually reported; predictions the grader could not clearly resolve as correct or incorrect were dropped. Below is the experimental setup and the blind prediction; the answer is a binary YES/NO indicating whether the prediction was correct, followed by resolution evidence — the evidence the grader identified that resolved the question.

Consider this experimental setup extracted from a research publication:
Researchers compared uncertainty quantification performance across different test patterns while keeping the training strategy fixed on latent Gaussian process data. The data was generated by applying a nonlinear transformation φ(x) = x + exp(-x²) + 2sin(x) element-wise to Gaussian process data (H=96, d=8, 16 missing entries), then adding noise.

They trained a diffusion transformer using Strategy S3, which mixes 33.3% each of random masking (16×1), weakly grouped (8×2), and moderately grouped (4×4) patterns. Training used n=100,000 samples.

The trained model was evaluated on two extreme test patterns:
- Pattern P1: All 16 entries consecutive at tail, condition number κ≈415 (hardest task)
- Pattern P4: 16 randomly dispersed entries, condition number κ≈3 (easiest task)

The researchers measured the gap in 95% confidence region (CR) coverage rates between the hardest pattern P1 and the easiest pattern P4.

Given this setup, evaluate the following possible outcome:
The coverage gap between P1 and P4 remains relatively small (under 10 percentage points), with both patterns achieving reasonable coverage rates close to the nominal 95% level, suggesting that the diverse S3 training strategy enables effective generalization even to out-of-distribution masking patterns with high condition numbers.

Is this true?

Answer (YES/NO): NO